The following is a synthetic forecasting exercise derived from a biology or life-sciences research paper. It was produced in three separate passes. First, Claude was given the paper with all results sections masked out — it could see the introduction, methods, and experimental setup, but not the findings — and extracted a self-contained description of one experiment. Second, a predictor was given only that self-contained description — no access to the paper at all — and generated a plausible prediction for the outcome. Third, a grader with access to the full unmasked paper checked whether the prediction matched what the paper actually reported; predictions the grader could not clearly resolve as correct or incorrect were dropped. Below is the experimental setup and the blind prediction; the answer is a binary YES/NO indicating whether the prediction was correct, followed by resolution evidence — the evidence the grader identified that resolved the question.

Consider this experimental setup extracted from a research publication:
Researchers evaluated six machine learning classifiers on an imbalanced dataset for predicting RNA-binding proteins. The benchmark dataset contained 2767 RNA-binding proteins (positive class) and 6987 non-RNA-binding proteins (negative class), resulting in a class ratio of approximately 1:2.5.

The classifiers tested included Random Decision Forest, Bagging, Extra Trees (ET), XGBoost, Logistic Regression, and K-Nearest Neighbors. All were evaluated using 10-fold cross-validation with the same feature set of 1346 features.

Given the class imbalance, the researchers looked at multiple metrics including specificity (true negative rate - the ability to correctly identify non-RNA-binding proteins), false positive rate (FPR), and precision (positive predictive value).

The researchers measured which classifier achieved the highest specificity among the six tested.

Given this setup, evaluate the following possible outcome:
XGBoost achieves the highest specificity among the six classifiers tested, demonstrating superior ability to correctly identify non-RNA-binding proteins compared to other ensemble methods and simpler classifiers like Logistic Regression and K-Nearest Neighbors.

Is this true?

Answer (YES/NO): NO